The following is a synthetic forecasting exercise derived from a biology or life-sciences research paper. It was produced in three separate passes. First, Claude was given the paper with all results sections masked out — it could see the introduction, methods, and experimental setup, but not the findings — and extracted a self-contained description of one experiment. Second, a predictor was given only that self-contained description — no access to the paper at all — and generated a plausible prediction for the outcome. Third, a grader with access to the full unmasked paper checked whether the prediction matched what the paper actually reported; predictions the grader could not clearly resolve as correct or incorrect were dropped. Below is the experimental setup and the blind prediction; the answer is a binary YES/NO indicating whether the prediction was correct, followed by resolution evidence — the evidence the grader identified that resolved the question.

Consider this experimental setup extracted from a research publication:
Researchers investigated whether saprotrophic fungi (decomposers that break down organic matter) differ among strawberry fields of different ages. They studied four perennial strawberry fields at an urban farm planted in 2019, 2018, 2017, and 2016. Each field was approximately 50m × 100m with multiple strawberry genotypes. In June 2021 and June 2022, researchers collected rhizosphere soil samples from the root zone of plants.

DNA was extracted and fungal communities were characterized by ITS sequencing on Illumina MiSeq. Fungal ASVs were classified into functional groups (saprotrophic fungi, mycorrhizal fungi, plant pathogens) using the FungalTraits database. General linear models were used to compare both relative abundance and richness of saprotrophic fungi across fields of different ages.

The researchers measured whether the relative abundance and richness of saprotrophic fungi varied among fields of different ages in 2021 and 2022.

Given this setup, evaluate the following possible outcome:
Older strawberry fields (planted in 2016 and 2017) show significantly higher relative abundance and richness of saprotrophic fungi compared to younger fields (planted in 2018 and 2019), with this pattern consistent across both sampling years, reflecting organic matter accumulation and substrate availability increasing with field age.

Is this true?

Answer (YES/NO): NO